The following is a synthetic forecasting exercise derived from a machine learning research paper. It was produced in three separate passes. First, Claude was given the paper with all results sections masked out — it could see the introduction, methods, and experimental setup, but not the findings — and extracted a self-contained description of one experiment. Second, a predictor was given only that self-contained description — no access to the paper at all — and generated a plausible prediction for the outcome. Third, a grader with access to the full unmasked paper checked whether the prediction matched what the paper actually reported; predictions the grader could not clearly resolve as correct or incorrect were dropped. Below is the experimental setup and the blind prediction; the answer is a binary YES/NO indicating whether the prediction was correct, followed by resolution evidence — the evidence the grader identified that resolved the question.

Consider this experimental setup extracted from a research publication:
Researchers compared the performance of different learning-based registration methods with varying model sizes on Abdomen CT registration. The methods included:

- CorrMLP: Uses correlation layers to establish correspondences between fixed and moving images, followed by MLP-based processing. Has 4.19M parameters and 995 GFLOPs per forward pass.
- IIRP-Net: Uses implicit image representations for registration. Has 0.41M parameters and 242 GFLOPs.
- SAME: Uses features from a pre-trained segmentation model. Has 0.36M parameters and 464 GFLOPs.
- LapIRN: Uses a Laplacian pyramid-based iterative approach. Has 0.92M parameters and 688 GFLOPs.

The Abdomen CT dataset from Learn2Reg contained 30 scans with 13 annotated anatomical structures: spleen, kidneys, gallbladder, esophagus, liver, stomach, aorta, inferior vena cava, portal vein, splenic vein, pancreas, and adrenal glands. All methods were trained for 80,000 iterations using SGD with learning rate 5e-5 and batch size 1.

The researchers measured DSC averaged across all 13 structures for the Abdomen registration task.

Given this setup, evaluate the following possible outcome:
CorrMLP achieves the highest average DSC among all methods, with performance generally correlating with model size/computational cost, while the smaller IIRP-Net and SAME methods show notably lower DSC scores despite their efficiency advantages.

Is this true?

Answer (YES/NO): NO